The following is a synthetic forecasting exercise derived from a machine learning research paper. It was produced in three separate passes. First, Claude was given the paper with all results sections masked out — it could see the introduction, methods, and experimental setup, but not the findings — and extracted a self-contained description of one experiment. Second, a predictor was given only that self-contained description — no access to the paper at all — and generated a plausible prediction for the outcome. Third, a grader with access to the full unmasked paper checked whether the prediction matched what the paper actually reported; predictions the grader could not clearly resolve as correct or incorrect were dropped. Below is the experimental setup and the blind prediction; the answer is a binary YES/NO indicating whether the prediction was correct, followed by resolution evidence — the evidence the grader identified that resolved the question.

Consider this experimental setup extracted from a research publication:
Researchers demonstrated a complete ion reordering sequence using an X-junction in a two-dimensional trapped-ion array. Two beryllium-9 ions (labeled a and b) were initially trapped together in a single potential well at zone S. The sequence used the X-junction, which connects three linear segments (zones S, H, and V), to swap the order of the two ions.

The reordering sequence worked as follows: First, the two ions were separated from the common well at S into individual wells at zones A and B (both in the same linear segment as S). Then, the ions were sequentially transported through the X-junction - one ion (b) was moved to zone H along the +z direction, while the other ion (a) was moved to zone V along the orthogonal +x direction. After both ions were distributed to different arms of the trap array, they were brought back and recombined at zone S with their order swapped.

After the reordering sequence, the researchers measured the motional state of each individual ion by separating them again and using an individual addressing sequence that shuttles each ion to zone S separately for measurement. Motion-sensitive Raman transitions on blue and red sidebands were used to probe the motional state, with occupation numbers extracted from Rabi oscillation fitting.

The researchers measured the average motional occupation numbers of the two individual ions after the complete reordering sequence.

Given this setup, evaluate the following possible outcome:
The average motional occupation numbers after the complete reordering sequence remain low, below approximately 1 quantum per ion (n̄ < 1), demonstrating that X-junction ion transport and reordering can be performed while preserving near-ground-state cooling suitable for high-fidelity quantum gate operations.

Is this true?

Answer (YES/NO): NO